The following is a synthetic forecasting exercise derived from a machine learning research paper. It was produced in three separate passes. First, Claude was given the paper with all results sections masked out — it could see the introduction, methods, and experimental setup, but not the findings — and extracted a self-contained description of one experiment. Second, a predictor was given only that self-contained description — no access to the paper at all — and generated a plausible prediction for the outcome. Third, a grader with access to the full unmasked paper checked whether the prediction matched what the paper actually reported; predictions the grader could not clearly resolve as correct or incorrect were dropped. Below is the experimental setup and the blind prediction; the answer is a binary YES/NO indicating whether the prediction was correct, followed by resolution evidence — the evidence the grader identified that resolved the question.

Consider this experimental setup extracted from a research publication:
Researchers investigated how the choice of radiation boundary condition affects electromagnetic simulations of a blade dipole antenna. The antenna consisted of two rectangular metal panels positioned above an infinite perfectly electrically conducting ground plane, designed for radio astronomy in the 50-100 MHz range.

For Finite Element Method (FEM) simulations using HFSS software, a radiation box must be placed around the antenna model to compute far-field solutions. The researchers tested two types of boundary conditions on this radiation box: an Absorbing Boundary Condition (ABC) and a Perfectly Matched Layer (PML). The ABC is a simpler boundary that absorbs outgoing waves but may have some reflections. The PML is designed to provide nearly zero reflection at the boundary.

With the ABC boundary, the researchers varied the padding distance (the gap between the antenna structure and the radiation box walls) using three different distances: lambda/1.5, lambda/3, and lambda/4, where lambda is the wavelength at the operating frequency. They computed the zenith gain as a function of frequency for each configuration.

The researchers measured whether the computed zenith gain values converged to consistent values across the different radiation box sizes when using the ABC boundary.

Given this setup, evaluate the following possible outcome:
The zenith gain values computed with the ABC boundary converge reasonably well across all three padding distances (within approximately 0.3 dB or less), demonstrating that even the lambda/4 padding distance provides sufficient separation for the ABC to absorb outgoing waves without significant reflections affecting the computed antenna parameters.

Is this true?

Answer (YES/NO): NO